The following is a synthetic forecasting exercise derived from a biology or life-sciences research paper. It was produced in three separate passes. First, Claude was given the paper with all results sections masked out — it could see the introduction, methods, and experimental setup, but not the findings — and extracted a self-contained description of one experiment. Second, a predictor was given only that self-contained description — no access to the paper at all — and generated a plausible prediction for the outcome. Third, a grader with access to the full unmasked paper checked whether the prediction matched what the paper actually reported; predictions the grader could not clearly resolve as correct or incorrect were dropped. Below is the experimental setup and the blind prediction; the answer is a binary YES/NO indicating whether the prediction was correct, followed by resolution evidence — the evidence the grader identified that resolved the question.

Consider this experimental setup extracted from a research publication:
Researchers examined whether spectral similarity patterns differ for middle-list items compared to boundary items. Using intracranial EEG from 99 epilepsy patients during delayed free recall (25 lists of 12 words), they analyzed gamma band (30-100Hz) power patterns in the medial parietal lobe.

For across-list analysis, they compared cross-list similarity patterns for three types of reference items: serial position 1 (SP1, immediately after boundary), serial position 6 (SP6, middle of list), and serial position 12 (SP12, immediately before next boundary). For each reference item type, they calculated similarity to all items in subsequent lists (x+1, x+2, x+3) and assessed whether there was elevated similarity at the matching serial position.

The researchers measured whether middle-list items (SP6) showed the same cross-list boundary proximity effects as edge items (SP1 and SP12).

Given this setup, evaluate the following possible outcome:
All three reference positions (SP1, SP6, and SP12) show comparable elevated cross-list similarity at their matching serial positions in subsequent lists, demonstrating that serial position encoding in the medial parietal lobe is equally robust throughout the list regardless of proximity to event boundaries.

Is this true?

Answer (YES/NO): NO